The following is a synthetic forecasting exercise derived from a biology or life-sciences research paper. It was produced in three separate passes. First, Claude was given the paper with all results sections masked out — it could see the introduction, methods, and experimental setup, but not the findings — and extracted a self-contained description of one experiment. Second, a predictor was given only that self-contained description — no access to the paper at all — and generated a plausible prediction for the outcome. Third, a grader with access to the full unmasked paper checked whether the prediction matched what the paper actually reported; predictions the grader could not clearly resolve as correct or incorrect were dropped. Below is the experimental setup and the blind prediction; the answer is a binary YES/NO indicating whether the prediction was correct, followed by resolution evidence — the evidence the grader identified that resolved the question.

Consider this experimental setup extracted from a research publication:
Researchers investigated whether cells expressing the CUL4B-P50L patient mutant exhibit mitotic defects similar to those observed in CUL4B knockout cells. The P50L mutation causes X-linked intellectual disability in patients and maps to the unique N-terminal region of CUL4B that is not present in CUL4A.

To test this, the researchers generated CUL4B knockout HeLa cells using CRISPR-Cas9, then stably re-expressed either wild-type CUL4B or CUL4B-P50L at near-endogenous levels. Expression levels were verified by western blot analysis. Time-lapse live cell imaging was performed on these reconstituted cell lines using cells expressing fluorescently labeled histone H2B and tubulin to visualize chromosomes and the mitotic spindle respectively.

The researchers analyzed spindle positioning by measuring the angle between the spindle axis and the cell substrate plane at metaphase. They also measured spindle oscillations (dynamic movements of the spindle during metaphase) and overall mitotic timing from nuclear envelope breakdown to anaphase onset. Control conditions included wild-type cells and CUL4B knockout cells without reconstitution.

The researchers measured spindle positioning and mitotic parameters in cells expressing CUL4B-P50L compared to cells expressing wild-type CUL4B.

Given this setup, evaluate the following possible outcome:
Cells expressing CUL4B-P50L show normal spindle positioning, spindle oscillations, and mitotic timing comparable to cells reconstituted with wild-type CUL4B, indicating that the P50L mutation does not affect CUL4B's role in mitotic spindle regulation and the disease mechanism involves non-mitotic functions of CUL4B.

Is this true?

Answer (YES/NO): NO